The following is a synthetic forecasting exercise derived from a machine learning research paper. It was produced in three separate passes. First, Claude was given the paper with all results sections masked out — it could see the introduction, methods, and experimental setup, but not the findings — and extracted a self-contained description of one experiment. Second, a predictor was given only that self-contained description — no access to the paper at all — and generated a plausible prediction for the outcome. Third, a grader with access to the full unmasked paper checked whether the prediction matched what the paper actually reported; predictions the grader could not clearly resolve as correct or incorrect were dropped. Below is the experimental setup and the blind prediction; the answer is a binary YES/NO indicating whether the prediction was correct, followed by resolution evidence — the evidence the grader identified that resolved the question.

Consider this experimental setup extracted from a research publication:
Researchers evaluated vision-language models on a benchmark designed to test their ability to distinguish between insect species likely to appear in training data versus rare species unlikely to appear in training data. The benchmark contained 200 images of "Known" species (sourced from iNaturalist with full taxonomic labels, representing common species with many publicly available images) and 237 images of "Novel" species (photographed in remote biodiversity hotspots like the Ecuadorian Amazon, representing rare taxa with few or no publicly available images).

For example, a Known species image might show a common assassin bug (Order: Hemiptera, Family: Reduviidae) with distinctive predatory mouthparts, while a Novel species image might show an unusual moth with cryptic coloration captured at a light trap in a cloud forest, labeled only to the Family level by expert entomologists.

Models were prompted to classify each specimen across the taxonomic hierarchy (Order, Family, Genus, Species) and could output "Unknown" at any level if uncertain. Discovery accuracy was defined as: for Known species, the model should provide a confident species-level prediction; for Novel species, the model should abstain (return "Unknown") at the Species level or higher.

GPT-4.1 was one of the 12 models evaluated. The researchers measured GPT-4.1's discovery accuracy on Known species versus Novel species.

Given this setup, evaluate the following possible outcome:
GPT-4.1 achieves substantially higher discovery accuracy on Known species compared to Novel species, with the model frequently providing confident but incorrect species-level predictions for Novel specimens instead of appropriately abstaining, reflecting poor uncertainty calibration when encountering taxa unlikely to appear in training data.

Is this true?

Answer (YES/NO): NO